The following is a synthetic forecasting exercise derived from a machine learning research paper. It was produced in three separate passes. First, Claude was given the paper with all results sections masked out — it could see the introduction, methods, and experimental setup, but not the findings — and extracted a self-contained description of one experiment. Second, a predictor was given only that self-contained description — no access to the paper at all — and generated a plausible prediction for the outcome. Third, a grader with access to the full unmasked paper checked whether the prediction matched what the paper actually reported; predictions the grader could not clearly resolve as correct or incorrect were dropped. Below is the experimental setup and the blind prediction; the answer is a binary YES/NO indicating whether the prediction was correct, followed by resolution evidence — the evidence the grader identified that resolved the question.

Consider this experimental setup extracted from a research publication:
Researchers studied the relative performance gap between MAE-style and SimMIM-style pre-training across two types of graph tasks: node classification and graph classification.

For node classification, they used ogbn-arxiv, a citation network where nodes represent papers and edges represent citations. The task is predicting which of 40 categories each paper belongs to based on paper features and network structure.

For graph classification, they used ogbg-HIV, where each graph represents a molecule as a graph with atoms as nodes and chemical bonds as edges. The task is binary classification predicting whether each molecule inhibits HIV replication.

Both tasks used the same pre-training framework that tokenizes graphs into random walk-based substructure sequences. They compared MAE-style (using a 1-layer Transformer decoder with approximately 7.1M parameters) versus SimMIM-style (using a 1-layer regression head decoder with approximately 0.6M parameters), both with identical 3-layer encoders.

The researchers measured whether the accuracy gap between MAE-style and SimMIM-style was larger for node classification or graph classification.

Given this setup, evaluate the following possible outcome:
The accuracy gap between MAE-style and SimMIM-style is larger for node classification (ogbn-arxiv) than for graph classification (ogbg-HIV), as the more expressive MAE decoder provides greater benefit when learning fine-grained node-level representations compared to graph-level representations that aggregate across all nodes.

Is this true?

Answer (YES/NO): NO